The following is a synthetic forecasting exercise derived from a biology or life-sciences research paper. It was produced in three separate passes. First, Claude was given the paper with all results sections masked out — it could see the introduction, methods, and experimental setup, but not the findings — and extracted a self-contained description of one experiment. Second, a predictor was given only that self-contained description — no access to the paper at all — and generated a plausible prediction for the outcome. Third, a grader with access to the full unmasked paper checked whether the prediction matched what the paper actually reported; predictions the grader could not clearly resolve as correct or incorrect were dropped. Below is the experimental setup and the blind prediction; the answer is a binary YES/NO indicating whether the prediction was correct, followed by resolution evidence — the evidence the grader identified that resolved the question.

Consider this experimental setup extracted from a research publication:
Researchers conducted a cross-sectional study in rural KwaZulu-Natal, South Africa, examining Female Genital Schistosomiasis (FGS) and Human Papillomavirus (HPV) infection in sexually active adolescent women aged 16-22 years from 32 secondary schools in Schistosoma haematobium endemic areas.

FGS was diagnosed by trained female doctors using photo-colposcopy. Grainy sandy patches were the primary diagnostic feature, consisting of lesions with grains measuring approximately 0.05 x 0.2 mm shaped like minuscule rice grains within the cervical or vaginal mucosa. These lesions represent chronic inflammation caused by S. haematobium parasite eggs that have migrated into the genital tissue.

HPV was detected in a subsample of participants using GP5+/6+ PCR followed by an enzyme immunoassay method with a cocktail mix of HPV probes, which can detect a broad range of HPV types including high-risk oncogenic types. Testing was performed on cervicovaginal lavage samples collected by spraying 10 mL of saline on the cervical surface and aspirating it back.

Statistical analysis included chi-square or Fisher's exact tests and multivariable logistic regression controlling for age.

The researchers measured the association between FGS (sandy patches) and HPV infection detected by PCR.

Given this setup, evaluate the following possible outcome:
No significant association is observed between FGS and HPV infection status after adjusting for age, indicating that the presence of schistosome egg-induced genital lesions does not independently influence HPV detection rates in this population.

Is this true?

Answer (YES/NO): NO